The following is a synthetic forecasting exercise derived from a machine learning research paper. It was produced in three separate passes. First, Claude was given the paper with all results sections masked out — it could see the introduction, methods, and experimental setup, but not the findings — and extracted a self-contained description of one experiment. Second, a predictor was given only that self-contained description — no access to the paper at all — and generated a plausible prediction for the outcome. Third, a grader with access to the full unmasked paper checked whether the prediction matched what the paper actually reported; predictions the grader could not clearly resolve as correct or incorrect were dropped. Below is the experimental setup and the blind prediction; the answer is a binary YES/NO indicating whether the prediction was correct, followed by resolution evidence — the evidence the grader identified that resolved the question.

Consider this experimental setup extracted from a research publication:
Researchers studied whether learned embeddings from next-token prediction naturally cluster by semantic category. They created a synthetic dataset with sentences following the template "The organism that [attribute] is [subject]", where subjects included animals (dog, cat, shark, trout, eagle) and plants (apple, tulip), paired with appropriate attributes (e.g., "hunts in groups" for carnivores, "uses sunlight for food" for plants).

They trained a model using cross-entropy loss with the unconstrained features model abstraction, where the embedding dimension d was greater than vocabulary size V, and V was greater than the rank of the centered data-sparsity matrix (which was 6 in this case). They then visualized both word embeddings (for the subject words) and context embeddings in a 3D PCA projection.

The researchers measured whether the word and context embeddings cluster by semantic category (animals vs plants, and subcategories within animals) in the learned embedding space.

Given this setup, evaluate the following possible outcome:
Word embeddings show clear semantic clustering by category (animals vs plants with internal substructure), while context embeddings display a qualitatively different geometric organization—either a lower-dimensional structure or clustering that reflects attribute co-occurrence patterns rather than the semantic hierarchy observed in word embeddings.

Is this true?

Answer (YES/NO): NO